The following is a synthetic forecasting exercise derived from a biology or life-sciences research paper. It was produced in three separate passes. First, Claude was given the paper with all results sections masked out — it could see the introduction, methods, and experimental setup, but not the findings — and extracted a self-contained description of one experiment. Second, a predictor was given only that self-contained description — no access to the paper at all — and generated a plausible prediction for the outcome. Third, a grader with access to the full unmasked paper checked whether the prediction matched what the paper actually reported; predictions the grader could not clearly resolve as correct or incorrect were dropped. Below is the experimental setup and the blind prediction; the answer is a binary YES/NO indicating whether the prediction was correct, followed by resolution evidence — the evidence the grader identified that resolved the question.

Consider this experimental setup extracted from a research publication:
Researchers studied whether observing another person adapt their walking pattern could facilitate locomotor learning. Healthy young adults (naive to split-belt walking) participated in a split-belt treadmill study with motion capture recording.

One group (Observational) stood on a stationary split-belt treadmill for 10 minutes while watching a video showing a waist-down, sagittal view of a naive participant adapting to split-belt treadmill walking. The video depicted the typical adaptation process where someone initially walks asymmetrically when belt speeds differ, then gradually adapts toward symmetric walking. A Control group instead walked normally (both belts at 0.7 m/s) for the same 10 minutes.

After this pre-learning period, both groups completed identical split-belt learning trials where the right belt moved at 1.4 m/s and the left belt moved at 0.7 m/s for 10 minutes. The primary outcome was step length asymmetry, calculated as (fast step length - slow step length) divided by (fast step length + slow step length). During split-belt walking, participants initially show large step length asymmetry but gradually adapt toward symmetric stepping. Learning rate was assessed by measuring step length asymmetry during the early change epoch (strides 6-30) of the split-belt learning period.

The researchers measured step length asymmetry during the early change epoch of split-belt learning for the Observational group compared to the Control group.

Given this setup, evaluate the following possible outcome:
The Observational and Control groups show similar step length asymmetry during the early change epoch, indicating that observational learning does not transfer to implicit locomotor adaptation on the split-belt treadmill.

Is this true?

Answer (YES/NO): YES